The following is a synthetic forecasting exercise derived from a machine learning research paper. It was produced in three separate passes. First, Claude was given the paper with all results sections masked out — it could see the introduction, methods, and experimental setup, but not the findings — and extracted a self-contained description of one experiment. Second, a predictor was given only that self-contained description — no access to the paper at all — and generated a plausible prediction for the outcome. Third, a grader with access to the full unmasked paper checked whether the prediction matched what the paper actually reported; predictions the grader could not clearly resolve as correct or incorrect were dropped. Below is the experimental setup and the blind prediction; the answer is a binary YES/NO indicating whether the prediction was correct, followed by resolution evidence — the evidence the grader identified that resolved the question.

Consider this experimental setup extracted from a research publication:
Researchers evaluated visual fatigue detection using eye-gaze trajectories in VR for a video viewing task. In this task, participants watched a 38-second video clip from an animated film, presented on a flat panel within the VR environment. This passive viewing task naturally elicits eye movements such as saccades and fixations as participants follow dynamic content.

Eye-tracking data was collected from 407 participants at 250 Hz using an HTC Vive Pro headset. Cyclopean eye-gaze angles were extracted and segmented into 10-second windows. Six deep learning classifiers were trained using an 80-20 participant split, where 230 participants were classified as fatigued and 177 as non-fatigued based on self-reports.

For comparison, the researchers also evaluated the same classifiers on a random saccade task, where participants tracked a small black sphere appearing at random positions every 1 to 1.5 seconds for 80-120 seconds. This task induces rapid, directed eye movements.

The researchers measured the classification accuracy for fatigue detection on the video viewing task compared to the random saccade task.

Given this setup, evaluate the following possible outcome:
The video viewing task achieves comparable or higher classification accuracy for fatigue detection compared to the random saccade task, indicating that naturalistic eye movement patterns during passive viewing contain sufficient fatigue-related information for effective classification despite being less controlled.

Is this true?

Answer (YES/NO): YES